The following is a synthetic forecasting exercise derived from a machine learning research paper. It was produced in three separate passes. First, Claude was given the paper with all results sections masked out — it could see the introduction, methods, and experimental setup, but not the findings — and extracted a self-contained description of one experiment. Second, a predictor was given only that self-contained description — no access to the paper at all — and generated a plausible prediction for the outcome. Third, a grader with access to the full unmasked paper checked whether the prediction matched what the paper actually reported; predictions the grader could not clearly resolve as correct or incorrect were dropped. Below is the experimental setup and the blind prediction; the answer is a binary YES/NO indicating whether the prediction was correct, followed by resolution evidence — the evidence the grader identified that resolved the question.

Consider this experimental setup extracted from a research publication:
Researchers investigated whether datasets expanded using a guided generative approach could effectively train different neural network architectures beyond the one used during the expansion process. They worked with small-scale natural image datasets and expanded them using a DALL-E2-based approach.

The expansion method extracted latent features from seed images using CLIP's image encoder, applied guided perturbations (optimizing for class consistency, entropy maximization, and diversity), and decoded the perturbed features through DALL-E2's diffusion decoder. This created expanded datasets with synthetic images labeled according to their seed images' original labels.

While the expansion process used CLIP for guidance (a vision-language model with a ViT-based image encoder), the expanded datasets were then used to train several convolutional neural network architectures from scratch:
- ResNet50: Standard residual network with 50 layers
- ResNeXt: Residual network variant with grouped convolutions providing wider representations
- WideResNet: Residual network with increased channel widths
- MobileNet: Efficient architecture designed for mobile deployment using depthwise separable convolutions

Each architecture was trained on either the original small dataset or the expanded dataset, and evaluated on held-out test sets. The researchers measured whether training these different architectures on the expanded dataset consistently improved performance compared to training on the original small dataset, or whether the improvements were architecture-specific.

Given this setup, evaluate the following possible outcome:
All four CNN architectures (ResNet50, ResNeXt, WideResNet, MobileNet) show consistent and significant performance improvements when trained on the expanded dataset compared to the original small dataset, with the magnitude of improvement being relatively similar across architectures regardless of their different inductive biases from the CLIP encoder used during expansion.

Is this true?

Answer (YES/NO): NO